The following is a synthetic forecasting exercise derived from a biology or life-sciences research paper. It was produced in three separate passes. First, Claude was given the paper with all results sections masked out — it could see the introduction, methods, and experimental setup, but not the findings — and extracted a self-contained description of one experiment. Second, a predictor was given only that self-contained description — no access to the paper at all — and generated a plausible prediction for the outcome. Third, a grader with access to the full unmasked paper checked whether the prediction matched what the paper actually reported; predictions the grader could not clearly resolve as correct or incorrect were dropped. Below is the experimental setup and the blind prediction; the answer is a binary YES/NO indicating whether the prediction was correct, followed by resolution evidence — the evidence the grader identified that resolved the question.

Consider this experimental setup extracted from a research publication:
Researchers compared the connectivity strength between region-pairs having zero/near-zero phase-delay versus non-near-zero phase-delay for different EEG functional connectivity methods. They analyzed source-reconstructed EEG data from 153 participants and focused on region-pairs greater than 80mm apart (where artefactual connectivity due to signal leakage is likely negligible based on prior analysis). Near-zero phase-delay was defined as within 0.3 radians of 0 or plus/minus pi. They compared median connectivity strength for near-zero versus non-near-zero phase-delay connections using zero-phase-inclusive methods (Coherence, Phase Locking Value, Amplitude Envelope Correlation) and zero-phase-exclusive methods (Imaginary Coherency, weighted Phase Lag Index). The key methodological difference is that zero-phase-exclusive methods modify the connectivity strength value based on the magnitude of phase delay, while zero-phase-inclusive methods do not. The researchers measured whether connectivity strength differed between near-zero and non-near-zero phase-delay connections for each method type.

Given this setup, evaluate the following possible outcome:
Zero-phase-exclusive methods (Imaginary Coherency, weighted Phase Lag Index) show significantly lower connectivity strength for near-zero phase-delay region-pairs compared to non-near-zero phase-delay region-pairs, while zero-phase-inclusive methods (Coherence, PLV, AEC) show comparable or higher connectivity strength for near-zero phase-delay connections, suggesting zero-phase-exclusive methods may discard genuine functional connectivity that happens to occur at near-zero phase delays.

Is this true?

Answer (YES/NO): YES